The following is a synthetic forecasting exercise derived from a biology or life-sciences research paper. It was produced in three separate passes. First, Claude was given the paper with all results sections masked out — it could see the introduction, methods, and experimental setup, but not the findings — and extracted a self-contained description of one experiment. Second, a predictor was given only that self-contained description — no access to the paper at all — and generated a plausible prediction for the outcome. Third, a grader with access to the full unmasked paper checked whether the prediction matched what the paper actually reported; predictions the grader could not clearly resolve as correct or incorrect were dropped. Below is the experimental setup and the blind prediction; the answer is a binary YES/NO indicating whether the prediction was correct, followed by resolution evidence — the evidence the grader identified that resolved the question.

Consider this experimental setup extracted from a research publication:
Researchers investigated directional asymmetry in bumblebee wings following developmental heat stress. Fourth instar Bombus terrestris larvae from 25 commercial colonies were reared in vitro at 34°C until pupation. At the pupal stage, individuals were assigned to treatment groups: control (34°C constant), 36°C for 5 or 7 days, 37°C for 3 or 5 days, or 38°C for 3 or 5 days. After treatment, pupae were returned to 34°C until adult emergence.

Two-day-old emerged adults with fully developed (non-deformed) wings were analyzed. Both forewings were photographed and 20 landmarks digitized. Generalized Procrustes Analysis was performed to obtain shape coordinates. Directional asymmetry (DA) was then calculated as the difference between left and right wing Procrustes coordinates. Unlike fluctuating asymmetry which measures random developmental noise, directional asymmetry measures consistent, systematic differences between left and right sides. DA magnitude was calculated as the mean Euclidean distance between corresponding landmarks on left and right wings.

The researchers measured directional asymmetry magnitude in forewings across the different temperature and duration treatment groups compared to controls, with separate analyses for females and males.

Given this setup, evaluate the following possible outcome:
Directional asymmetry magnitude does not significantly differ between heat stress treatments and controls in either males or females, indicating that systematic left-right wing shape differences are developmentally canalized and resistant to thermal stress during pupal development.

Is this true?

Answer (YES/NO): NO